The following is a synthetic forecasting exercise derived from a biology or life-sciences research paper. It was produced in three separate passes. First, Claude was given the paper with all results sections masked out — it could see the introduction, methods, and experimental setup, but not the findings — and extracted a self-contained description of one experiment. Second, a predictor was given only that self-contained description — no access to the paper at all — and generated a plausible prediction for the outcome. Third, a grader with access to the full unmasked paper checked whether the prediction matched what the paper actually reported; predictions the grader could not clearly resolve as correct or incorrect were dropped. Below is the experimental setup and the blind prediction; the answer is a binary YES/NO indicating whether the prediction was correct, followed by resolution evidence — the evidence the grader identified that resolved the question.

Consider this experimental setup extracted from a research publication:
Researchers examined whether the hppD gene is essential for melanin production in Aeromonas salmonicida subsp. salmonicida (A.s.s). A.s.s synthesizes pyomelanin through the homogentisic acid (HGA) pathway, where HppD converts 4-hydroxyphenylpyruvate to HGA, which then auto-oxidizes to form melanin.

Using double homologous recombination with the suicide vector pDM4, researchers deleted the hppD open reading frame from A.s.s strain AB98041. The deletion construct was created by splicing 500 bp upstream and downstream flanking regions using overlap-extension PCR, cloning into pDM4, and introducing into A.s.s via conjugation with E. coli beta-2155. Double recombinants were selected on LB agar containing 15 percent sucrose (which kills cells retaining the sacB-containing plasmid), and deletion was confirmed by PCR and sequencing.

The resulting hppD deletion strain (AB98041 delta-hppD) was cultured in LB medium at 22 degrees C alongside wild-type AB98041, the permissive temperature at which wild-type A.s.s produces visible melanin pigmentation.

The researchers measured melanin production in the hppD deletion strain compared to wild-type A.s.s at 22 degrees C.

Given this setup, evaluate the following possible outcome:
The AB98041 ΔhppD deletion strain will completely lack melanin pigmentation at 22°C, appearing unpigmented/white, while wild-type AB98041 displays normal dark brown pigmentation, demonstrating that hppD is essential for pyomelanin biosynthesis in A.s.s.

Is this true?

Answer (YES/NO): YES